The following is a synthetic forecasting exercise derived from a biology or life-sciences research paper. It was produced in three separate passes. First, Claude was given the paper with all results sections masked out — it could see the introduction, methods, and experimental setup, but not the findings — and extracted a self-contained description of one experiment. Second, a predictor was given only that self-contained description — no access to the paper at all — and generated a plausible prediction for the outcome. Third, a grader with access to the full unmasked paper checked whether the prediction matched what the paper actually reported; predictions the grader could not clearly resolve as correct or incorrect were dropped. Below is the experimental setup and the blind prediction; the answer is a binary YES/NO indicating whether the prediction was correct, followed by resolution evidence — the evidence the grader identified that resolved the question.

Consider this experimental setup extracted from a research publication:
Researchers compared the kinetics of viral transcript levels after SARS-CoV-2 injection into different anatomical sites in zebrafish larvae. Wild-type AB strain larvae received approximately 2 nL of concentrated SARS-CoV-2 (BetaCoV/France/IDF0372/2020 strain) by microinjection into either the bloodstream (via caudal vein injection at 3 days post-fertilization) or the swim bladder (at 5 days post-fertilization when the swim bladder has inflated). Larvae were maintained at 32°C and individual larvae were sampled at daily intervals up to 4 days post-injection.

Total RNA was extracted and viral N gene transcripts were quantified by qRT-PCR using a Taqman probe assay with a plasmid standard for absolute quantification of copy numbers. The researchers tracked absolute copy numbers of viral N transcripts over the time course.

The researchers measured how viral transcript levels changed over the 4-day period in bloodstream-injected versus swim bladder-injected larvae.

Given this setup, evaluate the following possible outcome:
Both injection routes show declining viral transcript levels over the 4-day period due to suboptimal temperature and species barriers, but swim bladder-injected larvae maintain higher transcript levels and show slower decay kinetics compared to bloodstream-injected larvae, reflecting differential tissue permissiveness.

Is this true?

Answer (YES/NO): NO